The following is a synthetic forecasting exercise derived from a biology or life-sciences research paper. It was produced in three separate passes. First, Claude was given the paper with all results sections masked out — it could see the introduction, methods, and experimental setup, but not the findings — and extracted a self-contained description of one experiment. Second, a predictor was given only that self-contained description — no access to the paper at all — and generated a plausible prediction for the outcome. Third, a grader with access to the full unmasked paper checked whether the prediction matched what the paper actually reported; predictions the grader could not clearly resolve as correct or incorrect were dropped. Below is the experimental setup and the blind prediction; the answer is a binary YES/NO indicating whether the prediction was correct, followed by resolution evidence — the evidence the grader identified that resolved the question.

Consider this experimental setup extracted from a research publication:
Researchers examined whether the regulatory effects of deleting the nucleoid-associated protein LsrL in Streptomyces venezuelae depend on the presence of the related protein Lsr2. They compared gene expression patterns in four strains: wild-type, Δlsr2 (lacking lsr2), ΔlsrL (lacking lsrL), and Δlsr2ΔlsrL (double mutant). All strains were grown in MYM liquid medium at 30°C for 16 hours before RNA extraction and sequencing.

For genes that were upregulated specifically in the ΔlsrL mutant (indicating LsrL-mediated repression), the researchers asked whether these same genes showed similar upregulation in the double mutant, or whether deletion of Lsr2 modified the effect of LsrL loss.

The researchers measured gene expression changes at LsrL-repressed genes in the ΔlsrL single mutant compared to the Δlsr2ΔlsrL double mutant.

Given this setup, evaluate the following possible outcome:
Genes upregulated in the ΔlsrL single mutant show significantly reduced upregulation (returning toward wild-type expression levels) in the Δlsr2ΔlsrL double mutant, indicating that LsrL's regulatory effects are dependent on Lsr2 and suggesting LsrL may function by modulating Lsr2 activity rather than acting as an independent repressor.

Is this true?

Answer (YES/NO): NO